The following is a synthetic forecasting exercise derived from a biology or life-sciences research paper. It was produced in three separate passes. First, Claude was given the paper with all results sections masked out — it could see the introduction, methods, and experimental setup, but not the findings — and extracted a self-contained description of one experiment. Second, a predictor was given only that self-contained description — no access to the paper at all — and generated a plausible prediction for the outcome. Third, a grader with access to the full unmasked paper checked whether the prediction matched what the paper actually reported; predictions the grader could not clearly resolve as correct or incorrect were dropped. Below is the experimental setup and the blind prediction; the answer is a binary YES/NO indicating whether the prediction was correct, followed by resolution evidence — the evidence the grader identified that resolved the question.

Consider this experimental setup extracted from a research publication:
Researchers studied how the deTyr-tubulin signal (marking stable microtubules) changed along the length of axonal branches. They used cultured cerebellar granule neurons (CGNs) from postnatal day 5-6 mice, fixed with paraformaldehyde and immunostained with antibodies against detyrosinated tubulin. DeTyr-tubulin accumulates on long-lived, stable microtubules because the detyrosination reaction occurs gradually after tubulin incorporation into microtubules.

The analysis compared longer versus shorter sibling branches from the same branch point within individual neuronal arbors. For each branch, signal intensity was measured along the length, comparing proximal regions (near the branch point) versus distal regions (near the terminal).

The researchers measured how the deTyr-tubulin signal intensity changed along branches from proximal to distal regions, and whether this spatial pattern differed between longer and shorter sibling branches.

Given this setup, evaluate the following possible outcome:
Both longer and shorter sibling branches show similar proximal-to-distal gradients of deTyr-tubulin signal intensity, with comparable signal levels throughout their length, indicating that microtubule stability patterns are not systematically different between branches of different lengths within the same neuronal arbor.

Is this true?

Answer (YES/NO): NO